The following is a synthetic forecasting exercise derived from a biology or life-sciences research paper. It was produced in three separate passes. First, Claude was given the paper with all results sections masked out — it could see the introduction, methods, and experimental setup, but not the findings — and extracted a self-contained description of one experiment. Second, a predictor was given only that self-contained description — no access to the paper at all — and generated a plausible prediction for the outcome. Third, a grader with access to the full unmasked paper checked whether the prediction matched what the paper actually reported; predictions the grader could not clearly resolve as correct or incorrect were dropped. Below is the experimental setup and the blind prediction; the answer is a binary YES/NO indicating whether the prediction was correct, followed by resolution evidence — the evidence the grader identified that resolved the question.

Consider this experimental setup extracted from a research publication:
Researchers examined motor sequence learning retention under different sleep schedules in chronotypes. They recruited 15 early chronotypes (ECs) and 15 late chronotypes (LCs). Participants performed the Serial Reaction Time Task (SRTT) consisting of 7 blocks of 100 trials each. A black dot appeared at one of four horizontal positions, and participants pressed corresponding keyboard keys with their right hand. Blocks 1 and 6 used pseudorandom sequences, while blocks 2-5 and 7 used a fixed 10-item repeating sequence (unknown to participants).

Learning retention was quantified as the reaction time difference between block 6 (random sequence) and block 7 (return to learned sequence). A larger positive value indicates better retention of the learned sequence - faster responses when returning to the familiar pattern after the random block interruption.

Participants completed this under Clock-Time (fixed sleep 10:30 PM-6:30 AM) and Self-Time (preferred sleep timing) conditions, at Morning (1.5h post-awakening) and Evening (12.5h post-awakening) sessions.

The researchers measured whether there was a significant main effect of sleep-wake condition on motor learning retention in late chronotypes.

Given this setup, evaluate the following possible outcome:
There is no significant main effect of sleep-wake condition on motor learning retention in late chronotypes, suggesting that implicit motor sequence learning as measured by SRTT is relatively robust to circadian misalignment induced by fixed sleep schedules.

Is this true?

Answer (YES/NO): YES